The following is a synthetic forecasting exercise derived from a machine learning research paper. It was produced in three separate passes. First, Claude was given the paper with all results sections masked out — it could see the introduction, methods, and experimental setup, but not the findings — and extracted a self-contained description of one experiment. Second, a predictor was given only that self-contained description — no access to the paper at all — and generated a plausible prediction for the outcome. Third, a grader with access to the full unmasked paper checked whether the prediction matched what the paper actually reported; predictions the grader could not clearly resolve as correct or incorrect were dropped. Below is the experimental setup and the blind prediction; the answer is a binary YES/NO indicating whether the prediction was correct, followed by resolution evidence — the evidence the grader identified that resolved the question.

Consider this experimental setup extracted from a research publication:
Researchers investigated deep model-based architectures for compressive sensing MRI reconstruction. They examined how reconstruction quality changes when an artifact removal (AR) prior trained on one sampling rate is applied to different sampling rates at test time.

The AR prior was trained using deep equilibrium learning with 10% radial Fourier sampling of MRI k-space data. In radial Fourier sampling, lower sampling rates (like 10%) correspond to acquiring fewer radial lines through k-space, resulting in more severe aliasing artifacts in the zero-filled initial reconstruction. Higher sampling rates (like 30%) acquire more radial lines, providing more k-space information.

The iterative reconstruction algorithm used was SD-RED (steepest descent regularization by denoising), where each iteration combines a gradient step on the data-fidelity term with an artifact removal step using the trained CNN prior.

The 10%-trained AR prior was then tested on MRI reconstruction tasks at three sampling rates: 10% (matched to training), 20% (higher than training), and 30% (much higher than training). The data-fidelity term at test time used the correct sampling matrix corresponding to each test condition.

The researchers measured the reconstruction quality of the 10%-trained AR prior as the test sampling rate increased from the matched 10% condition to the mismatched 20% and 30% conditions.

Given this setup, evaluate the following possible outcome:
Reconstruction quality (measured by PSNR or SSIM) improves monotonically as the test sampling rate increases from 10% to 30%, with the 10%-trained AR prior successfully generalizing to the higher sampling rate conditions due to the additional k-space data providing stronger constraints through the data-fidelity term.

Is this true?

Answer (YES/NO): YES